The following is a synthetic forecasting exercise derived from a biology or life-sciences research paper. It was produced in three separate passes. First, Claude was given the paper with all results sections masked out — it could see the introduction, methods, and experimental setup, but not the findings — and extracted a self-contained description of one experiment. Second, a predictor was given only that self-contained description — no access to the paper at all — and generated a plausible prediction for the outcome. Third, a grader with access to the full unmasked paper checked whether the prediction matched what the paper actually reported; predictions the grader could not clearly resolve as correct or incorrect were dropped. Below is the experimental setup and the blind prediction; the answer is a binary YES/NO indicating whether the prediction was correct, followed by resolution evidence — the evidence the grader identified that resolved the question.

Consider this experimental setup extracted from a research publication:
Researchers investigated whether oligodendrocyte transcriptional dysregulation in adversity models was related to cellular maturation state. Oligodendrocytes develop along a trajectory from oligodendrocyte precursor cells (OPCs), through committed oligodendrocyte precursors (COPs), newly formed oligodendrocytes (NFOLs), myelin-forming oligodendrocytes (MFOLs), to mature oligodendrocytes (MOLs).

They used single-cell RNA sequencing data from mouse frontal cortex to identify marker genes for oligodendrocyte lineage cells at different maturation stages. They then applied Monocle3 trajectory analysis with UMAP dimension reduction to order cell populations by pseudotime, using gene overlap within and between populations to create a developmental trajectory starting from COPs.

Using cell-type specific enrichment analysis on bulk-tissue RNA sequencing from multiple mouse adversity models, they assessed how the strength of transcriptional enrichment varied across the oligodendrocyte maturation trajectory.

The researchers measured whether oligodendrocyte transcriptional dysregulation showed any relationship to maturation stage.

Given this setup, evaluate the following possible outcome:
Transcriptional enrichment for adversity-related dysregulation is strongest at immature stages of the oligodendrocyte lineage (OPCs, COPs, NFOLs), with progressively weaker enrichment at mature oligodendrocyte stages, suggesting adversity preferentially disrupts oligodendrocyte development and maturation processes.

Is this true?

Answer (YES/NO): NO